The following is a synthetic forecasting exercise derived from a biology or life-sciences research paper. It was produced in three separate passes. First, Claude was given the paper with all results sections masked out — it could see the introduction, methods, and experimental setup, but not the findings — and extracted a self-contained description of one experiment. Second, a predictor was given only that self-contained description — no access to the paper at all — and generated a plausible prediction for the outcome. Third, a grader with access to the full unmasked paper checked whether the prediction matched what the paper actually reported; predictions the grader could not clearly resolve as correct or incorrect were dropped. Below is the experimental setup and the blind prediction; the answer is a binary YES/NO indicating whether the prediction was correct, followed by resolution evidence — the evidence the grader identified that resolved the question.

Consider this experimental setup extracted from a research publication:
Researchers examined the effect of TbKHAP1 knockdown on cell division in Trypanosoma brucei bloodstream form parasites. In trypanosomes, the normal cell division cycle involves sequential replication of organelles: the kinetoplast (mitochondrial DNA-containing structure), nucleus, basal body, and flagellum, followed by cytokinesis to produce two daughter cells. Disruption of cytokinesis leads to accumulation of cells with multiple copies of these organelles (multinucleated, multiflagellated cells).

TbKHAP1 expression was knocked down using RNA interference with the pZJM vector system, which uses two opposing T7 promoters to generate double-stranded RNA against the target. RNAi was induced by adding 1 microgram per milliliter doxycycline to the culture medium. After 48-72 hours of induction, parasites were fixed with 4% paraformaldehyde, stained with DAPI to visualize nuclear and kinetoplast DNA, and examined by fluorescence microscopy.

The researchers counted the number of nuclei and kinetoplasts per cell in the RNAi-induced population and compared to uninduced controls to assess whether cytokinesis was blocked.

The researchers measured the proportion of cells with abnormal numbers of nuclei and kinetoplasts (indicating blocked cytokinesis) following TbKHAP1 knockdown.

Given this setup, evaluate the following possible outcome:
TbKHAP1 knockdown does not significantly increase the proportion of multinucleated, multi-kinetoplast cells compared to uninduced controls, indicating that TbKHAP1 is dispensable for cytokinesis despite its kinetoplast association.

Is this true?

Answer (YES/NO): NO